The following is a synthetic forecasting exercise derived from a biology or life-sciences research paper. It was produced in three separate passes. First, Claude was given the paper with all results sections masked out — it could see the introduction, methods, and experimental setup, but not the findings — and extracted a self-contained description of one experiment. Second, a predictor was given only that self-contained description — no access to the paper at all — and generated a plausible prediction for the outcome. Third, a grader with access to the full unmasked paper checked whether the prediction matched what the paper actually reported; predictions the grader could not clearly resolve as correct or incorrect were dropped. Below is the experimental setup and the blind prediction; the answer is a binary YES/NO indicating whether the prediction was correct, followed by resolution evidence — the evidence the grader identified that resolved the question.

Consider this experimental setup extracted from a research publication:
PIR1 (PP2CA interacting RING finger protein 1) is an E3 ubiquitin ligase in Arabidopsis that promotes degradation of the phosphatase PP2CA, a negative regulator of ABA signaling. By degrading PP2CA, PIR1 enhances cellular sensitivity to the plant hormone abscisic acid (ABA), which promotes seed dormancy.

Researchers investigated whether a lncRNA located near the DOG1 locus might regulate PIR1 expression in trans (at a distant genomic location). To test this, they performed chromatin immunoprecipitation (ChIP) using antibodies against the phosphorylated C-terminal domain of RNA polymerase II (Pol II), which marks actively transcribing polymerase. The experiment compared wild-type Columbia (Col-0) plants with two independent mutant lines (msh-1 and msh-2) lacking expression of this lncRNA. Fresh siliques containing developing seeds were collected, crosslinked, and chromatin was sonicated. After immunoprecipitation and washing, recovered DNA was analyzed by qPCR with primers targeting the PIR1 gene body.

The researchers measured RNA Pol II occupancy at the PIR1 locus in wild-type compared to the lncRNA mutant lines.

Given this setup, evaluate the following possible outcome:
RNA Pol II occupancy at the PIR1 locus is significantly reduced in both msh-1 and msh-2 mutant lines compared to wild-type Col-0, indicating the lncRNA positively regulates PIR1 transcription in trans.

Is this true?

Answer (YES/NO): NO